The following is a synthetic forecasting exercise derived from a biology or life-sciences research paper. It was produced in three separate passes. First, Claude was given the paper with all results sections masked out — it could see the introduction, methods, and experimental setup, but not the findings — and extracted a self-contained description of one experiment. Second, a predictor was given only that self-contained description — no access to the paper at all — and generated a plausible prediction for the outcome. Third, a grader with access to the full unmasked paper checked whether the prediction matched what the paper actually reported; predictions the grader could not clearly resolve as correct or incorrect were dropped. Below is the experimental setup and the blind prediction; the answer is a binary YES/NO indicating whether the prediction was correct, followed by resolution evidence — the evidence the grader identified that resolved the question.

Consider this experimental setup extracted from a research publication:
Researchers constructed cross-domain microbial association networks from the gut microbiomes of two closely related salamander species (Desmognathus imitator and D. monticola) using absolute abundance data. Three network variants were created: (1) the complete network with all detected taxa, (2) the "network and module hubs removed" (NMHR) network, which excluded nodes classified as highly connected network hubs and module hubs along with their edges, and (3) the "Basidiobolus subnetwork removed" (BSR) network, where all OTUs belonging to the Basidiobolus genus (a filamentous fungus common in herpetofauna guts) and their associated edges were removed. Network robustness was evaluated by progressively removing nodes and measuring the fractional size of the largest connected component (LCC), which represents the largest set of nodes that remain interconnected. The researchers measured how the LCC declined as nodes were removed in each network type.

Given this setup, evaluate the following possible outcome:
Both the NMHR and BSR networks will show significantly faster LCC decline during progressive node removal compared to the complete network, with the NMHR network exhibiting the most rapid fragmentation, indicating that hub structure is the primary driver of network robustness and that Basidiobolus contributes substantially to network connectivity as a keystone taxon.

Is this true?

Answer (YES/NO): NO